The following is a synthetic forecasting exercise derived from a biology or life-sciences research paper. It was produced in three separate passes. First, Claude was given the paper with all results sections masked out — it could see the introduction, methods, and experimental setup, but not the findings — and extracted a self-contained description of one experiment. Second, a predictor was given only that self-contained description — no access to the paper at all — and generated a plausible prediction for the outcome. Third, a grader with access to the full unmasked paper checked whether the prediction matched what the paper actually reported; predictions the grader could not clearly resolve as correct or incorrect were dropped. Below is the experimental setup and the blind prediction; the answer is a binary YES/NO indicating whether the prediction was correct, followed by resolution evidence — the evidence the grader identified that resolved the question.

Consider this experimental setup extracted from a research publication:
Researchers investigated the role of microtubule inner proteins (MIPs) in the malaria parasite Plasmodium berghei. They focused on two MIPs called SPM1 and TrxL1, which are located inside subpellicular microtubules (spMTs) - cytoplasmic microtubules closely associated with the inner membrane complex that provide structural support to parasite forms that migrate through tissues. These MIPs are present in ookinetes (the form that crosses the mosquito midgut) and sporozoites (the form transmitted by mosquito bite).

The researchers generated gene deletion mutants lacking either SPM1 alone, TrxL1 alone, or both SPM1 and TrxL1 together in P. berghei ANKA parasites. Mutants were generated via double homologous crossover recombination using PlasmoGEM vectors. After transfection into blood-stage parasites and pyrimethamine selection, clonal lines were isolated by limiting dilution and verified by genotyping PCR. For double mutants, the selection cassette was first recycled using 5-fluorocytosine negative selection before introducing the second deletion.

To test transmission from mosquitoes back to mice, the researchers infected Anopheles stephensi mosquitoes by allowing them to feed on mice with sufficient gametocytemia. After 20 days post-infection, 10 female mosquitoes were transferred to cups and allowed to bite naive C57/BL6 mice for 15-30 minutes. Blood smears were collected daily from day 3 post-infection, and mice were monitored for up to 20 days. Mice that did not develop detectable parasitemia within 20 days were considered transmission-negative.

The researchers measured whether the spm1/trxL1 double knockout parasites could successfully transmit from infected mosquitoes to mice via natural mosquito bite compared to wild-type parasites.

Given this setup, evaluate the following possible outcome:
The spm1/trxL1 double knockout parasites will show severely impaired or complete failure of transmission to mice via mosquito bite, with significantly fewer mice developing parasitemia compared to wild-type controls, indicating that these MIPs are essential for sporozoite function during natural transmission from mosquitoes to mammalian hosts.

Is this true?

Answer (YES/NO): NO